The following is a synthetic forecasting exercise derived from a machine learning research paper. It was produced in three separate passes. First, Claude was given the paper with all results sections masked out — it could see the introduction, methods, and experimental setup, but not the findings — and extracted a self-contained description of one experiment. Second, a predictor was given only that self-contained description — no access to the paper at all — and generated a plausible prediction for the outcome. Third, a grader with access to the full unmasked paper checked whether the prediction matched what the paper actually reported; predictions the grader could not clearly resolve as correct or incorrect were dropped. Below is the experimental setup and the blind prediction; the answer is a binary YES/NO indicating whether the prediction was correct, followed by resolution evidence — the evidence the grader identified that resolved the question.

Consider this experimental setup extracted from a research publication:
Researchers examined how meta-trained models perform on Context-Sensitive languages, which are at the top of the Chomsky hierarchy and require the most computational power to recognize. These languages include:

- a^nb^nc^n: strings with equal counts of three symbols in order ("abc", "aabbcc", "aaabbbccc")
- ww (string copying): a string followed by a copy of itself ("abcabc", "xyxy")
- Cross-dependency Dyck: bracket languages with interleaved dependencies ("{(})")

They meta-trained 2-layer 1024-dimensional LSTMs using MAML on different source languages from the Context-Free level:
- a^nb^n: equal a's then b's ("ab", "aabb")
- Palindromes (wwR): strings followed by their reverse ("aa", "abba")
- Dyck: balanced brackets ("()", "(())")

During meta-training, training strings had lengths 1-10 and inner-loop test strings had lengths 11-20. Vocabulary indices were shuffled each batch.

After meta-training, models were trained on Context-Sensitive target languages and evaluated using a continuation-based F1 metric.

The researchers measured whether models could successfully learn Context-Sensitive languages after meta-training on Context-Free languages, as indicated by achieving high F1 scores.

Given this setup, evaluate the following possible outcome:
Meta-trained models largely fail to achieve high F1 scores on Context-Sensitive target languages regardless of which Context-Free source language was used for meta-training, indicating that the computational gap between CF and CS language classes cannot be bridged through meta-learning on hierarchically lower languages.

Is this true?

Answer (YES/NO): NO